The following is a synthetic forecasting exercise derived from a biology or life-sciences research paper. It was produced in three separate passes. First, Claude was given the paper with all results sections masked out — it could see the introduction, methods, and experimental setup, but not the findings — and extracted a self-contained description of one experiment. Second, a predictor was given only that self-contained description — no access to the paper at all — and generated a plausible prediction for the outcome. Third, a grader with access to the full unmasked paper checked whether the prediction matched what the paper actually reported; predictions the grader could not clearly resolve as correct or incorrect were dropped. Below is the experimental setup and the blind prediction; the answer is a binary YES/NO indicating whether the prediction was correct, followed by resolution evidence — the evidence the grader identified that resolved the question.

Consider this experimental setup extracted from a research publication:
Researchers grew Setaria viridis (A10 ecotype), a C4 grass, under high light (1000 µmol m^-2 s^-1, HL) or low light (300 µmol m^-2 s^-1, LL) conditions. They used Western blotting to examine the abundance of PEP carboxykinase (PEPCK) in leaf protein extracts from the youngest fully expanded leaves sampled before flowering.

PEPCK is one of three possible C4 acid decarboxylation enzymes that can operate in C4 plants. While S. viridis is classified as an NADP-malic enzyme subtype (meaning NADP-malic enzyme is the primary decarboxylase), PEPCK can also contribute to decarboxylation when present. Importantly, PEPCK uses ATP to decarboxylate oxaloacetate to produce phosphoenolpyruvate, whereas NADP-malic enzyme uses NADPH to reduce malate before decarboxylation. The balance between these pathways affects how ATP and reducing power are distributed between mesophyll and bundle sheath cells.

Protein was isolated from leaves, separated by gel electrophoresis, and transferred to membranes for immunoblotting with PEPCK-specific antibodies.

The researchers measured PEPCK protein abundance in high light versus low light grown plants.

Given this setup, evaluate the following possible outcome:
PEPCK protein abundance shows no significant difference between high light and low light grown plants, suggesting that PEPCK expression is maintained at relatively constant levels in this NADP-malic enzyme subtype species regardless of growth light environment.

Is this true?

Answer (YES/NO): NO